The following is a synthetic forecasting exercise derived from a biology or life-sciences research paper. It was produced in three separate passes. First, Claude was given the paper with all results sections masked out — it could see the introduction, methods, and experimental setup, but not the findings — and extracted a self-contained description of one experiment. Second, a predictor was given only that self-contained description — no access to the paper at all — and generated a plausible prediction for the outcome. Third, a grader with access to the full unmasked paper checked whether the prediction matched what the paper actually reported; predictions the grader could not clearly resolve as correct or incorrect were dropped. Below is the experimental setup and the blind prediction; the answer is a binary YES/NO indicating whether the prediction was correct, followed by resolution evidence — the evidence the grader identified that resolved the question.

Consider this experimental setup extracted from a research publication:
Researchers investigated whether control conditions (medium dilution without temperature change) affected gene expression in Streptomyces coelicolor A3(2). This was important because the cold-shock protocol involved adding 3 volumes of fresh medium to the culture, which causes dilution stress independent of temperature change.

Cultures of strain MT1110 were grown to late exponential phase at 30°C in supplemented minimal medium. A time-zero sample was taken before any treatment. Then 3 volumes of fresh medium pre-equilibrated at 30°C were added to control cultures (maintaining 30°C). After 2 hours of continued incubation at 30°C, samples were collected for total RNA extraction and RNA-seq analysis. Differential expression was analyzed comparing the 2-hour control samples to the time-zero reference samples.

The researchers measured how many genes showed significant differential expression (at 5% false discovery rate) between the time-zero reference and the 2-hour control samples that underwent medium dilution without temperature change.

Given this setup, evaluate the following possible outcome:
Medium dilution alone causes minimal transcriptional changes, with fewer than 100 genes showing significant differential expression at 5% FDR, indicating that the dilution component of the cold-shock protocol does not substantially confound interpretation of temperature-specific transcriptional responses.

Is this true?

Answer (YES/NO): NO